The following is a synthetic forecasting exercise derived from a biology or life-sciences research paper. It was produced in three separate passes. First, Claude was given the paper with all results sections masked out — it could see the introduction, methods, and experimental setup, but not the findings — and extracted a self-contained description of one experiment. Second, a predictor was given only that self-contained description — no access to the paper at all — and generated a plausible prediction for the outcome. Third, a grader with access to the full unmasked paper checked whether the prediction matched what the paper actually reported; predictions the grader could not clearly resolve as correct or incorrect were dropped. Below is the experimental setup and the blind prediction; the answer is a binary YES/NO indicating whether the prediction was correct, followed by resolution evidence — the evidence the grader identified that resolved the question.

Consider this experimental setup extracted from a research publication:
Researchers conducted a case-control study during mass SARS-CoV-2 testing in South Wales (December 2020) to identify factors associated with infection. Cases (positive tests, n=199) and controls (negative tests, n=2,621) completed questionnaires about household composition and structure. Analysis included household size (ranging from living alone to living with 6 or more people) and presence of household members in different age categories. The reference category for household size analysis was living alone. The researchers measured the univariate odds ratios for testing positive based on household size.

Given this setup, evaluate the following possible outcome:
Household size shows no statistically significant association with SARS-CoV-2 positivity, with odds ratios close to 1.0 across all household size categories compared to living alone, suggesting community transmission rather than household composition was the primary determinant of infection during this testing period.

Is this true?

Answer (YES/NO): NO